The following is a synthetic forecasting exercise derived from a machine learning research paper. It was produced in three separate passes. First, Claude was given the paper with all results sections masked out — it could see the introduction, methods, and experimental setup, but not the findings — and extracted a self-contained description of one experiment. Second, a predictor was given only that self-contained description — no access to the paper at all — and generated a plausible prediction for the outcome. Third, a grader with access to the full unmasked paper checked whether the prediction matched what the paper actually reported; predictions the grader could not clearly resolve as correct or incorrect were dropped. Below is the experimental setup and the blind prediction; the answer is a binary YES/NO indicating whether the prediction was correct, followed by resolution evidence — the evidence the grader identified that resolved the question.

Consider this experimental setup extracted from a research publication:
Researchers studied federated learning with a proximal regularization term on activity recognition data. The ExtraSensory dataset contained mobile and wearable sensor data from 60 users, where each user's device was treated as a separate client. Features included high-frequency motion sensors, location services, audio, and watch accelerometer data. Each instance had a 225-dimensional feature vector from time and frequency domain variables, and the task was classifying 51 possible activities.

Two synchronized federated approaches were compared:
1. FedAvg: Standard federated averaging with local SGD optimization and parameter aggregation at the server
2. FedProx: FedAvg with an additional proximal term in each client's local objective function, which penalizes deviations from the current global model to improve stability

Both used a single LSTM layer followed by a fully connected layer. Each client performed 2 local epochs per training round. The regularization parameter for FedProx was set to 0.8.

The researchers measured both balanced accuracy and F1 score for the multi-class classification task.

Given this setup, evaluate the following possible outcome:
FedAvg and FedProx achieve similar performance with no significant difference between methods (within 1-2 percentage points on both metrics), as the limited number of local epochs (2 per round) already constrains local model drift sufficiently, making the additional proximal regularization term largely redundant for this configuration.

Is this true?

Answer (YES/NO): YES